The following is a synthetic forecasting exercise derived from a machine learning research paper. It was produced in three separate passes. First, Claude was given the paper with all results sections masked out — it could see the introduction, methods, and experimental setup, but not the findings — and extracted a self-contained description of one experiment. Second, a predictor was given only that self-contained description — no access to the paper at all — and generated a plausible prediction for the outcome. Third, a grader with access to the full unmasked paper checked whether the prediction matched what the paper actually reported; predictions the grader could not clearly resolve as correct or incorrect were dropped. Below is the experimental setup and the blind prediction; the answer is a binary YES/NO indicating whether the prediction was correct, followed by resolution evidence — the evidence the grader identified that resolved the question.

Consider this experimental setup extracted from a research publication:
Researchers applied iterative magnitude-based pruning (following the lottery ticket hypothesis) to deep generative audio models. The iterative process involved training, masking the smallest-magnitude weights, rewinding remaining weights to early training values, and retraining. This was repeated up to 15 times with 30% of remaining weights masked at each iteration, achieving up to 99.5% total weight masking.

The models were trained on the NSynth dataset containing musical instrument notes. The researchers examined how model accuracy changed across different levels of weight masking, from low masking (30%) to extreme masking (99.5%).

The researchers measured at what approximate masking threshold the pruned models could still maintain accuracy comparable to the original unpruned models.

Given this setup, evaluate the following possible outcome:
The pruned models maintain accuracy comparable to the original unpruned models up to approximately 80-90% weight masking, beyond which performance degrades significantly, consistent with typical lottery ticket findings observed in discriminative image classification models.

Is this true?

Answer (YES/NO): NO